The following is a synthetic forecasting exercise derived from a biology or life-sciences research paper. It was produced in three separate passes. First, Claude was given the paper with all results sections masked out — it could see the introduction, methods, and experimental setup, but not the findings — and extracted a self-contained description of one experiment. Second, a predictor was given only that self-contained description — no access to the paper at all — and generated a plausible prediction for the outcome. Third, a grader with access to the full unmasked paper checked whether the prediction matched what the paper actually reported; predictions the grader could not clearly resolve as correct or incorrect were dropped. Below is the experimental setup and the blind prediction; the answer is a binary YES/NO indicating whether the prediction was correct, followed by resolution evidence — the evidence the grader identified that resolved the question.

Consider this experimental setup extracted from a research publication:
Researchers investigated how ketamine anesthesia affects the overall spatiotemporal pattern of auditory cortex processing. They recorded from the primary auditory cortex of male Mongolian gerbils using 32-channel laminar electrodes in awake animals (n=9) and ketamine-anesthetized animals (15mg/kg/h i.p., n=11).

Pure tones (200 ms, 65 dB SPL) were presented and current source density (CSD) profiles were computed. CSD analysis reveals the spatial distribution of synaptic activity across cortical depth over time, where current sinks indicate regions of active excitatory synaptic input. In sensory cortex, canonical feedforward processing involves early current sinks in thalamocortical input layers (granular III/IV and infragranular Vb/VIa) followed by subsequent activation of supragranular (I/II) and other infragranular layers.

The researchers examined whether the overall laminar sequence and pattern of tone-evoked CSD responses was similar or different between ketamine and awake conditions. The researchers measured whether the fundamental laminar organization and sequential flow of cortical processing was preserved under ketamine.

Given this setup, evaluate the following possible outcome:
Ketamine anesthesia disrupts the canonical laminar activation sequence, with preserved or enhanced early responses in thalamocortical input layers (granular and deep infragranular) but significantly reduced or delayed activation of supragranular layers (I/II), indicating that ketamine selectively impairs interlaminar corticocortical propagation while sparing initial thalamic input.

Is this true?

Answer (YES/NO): NO